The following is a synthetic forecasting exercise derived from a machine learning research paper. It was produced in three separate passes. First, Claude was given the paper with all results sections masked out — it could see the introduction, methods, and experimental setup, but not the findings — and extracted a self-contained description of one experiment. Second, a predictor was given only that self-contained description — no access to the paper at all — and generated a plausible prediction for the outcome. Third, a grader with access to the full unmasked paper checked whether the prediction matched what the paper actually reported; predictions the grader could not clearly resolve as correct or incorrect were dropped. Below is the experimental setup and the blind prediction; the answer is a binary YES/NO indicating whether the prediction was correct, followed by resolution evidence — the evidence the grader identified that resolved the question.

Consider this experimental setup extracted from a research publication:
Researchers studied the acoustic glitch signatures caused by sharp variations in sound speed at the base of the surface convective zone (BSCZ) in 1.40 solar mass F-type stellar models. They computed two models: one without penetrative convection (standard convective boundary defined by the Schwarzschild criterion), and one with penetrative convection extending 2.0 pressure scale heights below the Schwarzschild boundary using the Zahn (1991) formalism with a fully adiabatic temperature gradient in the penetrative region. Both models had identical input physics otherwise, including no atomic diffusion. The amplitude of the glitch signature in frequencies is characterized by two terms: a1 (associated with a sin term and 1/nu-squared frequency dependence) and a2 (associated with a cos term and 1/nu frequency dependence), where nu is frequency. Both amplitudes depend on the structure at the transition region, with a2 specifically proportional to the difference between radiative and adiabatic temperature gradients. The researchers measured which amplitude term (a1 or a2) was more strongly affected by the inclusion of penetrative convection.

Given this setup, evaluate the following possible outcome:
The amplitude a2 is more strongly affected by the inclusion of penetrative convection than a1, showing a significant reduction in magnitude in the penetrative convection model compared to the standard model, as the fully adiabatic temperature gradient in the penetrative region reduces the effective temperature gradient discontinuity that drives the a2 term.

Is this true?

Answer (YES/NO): NO